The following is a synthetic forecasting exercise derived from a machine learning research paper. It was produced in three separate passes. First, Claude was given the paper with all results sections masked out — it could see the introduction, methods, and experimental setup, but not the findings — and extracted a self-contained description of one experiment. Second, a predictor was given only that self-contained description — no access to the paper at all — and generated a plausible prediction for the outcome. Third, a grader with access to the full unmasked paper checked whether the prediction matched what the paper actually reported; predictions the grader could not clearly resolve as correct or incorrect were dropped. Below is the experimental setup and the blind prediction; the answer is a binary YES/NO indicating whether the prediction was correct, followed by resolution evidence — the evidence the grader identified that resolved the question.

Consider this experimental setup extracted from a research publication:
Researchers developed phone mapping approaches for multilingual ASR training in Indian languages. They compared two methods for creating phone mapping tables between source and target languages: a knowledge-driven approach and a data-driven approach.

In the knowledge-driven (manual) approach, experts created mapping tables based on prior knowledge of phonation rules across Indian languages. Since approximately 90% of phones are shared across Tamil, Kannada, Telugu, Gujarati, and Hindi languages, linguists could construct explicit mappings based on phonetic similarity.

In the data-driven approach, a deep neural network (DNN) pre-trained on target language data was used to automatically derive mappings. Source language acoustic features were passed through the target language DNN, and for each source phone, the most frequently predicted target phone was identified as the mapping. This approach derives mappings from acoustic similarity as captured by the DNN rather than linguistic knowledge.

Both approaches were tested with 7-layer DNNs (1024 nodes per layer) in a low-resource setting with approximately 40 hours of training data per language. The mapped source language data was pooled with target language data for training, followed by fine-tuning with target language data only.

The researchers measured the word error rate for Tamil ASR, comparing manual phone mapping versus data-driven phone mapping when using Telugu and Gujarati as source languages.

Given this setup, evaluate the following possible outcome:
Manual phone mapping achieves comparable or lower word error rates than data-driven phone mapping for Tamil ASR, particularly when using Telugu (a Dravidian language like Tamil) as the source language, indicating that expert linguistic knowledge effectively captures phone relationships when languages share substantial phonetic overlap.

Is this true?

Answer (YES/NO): NO